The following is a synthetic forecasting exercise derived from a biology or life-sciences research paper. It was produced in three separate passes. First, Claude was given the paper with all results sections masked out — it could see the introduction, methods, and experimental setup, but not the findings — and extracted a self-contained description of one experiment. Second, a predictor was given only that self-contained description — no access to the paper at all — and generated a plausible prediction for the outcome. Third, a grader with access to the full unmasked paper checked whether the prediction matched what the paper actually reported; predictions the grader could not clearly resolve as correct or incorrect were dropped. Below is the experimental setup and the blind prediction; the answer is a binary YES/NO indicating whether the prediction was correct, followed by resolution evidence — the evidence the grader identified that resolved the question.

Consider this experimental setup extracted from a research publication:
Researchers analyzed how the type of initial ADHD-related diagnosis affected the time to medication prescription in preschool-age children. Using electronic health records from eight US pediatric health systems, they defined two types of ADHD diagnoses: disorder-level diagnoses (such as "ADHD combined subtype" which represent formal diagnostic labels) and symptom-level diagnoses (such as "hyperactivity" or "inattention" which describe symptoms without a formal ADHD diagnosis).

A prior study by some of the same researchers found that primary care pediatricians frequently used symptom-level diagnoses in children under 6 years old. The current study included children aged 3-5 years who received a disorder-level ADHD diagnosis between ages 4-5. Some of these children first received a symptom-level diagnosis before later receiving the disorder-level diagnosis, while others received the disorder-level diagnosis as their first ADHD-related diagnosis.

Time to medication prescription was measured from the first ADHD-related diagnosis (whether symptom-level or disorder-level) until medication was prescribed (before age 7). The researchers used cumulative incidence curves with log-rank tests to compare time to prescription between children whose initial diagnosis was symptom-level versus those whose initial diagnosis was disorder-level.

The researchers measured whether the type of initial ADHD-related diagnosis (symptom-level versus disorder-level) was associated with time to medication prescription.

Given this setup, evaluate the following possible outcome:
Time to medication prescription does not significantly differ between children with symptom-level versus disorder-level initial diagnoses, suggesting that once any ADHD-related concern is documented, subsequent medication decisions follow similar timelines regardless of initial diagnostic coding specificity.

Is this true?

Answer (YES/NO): NO